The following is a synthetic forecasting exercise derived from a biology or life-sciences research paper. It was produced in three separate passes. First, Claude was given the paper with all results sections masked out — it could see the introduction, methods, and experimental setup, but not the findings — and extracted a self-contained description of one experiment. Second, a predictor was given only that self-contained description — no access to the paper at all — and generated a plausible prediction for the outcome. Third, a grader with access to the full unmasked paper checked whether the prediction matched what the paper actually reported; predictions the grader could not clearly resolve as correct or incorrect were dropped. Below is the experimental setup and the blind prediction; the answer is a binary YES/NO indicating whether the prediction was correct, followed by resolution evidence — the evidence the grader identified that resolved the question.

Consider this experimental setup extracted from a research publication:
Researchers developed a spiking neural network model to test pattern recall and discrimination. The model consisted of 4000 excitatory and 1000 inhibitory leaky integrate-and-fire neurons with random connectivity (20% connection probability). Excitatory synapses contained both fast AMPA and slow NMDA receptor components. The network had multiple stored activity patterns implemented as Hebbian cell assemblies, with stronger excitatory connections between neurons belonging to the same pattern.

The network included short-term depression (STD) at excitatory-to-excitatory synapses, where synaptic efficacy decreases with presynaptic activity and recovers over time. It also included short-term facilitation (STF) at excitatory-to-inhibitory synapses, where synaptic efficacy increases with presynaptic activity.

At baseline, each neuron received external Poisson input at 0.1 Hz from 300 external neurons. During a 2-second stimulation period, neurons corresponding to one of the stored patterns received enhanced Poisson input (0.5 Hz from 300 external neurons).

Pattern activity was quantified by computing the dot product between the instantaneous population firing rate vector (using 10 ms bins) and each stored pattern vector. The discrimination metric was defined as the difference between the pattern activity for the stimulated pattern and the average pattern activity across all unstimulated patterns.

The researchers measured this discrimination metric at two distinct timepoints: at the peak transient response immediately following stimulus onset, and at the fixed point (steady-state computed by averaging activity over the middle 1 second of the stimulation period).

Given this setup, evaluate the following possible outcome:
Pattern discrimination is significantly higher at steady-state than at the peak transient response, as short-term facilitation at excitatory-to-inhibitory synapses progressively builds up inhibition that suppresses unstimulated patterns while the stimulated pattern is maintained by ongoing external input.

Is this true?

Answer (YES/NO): NO